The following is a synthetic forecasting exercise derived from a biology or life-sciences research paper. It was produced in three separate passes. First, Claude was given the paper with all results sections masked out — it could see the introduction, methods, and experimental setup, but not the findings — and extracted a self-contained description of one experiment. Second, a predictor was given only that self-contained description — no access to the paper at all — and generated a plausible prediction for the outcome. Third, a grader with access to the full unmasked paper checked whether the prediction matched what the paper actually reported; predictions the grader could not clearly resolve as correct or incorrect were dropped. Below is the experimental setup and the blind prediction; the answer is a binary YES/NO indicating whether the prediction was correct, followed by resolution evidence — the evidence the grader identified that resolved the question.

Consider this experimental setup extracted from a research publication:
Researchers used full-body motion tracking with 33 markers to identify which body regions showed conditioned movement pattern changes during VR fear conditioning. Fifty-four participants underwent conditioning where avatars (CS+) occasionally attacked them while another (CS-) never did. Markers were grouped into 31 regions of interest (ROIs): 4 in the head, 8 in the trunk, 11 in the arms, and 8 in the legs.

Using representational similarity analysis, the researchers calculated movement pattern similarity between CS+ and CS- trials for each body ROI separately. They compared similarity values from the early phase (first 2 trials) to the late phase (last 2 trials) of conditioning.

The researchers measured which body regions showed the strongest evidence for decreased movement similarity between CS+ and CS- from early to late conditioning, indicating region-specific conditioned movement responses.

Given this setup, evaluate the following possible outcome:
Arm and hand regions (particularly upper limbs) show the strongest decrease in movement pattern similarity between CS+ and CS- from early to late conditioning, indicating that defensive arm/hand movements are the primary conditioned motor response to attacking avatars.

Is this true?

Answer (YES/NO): NO